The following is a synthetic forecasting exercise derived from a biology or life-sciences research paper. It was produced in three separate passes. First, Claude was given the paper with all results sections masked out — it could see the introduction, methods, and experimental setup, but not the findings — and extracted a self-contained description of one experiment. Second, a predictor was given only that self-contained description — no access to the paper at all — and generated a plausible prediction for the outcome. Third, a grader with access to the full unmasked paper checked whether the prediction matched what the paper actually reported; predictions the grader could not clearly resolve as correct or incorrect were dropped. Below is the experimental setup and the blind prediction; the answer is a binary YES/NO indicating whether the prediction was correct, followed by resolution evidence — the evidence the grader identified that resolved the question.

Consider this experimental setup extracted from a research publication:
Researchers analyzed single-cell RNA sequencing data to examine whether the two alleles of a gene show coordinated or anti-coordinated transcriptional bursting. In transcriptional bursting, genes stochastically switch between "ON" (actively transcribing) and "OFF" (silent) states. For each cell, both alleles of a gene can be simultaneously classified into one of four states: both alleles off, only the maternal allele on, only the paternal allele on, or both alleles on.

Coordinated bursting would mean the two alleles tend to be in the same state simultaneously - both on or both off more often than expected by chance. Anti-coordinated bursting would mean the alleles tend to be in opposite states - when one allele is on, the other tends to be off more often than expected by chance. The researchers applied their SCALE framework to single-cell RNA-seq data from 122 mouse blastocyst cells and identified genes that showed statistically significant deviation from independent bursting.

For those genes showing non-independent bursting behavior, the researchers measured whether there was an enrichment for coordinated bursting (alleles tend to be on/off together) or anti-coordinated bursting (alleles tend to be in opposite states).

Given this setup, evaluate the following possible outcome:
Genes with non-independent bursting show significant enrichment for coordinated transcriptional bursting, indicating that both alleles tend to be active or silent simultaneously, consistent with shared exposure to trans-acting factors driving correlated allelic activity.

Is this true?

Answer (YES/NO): YES